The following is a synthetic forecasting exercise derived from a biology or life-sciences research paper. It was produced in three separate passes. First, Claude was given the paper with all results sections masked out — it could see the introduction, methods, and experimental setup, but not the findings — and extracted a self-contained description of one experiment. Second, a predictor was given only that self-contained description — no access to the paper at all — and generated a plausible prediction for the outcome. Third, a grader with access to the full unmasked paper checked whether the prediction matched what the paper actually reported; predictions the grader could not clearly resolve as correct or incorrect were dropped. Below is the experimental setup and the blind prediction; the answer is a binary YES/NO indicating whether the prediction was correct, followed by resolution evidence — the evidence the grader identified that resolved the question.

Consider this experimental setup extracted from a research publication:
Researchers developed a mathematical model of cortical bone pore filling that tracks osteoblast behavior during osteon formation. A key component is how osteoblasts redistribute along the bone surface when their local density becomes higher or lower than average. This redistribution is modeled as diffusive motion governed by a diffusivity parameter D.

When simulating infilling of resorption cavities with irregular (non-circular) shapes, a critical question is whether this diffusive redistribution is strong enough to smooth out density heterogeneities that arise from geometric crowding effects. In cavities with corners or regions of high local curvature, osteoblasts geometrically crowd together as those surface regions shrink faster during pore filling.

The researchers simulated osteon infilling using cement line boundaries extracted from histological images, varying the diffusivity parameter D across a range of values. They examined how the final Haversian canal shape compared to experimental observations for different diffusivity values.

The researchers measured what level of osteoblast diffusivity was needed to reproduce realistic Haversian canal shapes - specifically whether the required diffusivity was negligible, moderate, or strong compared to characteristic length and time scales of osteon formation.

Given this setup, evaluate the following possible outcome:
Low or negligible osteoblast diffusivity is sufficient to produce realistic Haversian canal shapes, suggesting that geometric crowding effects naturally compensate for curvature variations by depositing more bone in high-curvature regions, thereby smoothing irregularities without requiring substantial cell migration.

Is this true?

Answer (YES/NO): NO